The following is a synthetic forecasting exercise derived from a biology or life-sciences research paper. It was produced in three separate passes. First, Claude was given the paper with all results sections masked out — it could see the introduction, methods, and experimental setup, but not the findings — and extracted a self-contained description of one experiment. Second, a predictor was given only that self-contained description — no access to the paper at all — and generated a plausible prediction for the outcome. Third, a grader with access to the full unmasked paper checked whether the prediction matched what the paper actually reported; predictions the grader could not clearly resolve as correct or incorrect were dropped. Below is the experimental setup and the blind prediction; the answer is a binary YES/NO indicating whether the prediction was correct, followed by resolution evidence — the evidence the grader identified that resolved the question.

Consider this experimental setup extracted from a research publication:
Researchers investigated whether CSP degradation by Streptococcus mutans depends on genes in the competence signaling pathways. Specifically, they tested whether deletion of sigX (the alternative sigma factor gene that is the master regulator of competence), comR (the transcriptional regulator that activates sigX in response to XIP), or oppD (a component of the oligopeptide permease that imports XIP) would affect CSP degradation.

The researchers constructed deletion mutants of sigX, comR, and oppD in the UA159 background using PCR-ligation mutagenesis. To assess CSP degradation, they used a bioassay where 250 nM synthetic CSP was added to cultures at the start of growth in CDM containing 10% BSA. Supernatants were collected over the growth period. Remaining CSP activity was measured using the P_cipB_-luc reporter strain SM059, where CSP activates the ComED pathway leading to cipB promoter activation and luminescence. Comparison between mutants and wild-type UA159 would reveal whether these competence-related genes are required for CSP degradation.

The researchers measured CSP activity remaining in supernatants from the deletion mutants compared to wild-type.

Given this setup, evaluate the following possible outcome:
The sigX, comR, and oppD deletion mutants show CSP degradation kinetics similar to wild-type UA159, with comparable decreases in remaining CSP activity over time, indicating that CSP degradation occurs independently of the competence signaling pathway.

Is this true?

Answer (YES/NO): YES